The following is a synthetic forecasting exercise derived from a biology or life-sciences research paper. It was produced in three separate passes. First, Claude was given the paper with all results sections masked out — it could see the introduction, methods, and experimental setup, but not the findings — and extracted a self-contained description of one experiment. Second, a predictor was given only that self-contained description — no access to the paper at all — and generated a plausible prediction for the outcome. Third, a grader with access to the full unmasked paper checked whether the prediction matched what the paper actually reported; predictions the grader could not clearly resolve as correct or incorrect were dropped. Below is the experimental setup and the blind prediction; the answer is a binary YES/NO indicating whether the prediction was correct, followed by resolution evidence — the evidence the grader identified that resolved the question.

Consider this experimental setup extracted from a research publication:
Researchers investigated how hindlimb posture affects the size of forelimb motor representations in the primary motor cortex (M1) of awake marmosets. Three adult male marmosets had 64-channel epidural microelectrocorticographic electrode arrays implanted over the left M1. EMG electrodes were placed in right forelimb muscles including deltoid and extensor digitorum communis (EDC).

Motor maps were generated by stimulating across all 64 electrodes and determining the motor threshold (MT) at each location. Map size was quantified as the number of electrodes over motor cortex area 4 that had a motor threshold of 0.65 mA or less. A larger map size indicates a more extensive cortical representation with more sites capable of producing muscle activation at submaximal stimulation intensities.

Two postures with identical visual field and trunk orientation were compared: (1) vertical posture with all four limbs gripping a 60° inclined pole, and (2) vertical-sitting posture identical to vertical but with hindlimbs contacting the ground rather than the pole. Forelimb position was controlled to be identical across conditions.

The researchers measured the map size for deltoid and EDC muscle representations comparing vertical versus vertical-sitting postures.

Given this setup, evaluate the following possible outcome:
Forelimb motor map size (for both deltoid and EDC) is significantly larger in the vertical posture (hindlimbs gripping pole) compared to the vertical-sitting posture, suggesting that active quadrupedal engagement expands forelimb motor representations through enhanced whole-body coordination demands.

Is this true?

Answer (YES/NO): YES